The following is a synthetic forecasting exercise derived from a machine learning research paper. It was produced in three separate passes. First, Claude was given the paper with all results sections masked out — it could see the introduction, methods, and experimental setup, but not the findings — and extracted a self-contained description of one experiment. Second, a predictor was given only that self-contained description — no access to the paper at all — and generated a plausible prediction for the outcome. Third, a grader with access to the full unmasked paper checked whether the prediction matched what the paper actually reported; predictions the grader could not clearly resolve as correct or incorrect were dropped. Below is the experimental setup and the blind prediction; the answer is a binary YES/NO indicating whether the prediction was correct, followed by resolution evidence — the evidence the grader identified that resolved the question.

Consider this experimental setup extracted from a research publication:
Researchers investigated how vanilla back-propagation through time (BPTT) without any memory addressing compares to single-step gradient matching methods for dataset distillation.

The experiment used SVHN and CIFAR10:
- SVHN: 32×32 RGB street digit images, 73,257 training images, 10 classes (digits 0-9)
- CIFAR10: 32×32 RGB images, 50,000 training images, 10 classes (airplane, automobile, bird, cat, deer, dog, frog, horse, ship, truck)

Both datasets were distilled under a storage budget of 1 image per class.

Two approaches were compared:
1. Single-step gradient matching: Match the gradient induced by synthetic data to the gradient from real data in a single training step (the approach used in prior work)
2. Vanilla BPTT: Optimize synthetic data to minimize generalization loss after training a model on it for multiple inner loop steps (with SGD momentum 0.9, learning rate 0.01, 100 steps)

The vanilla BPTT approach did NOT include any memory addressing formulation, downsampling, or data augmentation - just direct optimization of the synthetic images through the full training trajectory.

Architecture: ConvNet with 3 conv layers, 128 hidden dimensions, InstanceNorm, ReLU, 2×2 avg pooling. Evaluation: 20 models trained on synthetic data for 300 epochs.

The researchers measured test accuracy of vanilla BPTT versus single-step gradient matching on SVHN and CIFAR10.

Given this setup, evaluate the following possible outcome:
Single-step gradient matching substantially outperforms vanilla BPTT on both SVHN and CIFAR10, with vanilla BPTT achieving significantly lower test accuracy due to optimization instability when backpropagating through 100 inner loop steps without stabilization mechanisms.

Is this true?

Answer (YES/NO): NO